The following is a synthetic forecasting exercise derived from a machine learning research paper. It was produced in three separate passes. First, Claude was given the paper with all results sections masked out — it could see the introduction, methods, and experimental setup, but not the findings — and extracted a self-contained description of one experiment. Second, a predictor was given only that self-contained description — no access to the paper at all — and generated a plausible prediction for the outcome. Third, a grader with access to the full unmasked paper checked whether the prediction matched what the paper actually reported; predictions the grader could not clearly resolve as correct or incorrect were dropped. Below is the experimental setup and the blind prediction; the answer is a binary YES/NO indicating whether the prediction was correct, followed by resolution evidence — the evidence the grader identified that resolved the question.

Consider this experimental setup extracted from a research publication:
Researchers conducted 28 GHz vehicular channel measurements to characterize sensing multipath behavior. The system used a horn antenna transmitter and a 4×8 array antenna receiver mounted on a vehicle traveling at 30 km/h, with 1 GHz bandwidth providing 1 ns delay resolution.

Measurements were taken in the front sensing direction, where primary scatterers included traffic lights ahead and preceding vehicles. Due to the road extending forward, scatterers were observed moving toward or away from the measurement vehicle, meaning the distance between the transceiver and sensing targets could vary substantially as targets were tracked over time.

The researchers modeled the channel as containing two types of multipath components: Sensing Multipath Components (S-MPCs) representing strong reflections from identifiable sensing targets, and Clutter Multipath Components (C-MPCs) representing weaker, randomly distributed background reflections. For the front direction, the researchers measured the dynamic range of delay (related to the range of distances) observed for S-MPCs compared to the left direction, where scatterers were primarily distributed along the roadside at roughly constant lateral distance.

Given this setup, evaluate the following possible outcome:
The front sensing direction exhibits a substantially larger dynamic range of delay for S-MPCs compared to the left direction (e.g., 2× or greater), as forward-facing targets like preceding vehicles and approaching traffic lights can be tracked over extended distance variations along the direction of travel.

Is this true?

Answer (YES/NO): YES